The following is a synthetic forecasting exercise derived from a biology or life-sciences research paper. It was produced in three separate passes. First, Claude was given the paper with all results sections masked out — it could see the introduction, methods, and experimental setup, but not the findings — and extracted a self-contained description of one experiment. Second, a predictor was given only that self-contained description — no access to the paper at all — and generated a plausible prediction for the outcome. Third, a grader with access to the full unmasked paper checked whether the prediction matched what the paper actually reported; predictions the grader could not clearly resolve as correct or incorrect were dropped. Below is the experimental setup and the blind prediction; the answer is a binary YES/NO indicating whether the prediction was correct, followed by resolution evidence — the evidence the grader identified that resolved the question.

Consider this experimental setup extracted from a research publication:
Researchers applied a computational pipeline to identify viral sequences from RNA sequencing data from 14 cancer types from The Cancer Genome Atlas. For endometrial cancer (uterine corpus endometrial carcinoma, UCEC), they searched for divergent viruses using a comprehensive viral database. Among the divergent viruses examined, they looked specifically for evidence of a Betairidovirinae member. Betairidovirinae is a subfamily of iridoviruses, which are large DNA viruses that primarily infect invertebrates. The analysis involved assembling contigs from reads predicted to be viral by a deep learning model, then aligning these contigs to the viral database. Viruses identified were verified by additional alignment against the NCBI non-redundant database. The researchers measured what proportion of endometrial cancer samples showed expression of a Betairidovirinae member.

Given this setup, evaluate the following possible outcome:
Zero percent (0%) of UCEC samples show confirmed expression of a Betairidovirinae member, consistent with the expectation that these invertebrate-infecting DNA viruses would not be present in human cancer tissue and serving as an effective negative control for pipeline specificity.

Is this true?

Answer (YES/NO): NO